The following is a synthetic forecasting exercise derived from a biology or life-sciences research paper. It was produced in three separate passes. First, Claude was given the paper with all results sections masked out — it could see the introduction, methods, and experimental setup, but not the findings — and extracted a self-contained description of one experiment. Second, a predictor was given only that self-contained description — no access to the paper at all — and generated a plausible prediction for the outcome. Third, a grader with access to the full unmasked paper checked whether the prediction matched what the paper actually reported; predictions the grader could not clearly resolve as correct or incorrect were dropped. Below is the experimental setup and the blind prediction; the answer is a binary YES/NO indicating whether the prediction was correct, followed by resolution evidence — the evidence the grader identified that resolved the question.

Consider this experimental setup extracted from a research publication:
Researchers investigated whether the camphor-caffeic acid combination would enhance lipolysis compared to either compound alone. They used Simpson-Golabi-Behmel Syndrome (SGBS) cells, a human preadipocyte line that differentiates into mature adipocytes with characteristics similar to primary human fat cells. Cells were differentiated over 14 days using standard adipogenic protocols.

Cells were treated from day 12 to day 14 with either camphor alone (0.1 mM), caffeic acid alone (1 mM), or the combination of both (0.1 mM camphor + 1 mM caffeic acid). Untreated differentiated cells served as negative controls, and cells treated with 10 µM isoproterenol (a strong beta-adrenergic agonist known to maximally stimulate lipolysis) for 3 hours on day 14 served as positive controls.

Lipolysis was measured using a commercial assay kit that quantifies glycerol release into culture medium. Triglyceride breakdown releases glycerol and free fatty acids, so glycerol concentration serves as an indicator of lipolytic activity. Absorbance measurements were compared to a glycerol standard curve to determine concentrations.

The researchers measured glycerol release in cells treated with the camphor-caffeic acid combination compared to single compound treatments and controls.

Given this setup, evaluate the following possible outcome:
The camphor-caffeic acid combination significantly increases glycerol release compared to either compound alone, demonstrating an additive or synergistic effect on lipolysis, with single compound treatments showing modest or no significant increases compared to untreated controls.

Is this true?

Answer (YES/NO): NO